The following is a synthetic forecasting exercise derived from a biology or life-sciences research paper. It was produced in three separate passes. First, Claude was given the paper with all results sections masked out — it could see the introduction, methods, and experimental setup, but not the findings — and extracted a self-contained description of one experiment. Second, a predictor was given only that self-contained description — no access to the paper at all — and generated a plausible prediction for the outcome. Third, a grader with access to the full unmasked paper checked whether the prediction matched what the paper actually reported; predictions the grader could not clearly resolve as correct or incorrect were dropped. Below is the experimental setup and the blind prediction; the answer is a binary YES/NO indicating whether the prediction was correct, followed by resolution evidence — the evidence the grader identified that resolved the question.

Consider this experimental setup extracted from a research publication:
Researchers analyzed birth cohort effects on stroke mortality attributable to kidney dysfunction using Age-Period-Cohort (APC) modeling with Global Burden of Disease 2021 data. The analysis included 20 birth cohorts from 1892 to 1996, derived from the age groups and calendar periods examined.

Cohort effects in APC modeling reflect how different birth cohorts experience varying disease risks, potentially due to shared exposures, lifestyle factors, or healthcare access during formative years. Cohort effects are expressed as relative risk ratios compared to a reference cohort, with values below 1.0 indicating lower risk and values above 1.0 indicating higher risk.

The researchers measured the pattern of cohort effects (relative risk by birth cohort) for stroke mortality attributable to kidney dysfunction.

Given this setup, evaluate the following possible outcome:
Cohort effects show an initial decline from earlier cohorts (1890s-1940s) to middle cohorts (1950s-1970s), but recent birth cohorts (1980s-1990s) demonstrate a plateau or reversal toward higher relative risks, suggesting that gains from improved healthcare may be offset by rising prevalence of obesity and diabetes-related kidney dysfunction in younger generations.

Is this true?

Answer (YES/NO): NO